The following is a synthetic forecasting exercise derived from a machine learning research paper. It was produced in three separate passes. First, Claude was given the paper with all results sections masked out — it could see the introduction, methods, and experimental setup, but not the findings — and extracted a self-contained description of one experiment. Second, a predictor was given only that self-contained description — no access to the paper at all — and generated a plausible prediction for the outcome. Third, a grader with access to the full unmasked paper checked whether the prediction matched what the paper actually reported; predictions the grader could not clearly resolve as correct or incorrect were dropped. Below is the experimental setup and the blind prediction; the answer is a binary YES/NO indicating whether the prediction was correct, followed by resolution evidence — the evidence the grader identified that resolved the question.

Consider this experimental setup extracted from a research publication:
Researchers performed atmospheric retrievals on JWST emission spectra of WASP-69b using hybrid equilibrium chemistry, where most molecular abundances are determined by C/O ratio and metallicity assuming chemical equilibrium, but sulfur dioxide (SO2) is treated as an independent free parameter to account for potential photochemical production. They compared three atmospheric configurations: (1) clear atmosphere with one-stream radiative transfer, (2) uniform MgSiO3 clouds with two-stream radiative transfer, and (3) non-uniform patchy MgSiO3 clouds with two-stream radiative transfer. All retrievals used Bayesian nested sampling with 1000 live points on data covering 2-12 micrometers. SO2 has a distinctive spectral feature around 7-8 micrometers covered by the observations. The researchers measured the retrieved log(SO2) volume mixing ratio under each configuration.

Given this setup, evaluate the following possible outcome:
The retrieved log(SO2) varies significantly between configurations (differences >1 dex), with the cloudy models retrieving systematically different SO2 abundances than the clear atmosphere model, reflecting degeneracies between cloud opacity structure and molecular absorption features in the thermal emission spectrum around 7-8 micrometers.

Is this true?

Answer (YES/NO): NO